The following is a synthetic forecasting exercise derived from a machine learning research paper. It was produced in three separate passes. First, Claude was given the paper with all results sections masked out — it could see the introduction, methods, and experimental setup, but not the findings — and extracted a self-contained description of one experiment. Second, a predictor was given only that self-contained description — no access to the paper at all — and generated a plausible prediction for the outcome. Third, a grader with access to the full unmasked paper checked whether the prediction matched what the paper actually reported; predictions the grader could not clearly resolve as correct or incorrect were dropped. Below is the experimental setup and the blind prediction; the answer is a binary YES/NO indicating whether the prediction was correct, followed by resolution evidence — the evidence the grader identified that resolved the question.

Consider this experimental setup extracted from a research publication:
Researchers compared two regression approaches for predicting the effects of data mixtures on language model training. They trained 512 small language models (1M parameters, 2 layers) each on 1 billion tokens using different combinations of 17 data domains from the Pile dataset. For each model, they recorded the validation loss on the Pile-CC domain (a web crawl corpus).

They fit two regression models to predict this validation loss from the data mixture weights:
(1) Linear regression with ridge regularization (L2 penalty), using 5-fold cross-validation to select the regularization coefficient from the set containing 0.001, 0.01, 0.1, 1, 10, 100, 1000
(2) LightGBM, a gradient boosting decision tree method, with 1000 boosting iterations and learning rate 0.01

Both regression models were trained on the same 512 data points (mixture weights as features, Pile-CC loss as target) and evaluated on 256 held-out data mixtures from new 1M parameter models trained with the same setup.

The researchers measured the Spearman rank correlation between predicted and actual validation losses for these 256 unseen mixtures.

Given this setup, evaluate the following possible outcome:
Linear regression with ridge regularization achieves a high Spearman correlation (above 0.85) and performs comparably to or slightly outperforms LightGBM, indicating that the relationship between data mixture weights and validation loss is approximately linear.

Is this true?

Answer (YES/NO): NO